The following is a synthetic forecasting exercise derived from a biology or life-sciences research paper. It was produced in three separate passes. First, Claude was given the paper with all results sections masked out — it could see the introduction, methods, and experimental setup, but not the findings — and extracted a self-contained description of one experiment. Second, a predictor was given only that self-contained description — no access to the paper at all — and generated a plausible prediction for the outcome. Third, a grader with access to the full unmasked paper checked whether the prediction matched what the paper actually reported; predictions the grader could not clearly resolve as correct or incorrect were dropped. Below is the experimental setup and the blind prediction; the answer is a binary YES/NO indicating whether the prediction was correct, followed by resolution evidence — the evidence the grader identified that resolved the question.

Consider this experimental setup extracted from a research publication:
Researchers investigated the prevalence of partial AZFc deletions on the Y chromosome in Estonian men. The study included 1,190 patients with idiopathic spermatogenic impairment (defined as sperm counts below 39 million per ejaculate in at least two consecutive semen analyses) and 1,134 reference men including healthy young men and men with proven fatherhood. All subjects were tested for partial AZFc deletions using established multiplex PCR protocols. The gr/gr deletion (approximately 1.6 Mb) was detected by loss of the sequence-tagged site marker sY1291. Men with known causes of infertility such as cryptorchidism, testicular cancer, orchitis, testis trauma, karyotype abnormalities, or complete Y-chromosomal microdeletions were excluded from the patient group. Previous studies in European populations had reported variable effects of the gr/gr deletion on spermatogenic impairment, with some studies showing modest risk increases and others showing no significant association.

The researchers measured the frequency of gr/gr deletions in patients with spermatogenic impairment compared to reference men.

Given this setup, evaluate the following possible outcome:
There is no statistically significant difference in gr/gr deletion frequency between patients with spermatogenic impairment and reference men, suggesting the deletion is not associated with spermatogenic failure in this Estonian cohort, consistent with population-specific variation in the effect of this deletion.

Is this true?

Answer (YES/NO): NO